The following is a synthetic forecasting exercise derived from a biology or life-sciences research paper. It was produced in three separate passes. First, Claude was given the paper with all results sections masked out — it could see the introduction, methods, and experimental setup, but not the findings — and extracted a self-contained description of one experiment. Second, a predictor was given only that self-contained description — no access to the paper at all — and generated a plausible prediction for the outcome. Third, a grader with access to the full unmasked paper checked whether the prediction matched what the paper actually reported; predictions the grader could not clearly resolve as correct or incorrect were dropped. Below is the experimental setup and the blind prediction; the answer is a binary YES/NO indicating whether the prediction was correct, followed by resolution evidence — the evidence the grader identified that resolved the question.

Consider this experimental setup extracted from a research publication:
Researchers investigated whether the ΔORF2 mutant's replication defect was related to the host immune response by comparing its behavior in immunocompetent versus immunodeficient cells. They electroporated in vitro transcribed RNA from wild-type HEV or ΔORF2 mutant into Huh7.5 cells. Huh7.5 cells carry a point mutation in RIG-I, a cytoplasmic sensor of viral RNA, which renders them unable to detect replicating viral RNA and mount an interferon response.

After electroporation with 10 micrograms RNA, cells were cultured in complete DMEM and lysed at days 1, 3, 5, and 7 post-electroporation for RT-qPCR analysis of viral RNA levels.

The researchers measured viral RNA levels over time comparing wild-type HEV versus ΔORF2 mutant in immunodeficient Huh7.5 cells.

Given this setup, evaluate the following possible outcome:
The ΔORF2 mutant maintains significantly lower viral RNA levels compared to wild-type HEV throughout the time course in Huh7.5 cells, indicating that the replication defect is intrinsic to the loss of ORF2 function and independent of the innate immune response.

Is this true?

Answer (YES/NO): NO